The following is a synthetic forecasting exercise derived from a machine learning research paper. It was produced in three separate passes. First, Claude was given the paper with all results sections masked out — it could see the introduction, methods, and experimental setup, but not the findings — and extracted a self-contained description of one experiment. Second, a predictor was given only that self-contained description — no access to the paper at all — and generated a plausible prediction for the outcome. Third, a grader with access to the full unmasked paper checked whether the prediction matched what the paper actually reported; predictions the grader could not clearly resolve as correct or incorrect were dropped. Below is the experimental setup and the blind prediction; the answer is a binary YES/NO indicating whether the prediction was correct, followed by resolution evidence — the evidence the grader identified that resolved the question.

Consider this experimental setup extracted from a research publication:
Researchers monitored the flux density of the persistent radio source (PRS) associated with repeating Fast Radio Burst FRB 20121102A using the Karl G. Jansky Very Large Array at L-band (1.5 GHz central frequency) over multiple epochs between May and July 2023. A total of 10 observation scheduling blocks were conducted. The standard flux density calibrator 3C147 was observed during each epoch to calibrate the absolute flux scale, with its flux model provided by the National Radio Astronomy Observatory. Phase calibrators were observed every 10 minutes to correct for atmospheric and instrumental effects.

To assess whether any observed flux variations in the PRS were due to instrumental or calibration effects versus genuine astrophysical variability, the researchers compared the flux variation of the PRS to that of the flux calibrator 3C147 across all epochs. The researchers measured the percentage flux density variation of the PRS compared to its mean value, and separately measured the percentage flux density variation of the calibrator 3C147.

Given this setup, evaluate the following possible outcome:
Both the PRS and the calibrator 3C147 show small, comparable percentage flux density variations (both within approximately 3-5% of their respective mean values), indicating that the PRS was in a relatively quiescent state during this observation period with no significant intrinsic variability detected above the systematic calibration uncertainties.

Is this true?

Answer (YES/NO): NO